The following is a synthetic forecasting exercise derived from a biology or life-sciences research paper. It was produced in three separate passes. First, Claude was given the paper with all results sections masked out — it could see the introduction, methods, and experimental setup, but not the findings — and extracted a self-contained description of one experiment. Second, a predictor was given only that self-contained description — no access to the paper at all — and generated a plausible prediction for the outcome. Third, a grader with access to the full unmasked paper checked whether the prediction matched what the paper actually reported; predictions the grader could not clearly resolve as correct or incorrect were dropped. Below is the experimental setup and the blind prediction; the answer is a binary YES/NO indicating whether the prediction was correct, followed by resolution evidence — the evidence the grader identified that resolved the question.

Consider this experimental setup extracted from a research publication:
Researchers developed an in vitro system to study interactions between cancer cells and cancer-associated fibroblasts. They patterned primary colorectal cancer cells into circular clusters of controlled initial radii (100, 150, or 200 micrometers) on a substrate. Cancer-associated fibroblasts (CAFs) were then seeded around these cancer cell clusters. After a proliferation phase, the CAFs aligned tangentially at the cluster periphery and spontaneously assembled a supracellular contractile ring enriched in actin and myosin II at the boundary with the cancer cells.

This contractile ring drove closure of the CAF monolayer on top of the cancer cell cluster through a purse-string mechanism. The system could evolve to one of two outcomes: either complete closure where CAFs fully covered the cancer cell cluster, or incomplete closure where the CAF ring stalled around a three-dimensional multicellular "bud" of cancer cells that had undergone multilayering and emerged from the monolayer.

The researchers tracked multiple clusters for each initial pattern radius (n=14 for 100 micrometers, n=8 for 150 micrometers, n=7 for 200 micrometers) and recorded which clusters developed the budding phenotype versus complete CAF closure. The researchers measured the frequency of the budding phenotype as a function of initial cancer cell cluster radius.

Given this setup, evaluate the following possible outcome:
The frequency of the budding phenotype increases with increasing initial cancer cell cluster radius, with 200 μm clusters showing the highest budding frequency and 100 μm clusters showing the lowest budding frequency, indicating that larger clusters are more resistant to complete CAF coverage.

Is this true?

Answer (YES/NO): YES